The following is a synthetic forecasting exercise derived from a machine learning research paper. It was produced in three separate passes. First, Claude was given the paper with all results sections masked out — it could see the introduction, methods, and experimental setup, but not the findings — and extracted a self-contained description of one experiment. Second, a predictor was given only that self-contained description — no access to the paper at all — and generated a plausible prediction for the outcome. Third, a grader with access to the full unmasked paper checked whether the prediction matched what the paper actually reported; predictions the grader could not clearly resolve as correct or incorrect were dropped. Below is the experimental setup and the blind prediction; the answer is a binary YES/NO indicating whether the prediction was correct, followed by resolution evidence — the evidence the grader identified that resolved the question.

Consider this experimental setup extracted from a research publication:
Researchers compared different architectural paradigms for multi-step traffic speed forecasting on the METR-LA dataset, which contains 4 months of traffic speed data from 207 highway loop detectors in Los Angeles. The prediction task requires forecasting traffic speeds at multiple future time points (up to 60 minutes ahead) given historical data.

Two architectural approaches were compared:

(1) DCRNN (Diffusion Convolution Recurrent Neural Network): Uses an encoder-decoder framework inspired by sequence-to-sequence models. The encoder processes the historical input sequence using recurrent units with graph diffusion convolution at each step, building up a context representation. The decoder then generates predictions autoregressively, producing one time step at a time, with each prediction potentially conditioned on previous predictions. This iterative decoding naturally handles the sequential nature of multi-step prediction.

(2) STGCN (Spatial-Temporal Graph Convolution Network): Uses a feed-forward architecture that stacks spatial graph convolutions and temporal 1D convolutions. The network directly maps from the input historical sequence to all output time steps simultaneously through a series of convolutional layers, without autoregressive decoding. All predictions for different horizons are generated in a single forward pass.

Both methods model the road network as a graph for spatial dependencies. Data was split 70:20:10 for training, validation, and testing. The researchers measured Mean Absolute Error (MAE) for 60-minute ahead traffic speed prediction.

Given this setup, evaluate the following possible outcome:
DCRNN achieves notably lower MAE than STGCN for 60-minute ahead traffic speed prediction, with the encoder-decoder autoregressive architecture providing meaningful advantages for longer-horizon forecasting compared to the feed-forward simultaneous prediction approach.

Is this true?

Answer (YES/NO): YES